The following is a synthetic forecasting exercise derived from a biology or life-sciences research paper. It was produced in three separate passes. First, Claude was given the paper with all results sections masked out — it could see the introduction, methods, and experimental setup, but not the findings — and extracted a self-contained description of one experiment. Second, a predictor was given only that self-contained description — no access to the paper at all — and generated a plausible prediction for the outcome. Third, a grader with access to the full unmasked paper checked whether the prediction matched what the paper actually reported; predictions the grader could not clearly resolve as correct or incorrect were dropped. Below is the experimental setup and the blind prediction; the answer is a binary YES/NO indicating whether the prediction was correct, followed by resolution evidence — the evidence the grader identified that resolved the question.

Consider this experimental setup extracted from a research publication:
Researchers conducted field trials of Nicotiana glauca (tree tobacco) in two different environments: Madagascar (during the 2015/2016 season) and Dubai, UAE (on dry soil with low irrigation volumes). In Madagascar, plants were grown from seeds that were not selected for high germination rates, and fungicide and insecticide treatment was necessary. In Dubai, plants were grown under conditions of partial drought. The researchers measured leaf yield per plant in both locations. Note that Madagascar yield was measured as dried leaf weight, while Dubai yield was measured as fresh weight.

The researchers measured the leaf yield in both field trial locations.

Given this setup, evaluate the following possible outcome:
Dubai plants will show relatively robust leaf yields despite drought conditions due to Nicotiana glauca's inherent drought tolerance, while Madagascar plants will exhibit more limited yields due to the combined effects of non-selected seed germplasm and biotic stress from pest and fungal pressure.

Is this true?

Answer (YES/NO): YES